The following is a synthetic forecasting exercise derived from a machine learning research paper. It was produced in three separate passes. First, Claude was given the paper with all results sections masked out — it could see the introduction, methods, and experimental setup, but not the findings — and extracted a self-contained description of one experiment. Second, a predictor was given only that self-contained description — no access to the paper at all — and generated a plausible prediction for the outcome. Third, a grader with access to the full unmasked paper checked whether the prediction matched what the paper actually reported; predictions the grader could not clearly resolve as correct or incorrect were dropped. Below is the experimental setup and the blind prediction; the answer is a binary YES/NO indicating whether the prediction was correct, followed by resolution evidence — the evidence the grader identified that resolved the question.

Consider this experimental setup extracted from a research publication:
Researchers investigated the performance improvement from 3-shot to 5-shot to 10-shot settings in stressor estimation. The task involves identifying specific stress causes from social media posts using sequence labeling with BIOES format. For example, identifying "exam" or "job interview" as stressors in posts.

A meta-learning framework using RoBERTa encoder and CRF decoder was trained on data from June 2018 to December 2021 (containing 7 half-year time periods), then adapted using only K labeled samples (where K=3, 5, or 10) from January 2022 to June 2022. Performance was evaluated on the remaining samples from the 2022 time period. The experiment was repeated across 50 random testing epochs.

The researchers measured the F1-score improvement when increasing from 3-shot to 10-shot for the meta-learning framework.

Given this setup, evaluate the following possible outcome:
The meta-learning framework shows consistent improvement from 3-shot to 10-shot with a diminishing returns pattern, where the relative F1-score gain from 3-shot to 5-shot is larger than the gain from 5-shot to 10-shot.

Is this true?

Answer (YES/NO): YES